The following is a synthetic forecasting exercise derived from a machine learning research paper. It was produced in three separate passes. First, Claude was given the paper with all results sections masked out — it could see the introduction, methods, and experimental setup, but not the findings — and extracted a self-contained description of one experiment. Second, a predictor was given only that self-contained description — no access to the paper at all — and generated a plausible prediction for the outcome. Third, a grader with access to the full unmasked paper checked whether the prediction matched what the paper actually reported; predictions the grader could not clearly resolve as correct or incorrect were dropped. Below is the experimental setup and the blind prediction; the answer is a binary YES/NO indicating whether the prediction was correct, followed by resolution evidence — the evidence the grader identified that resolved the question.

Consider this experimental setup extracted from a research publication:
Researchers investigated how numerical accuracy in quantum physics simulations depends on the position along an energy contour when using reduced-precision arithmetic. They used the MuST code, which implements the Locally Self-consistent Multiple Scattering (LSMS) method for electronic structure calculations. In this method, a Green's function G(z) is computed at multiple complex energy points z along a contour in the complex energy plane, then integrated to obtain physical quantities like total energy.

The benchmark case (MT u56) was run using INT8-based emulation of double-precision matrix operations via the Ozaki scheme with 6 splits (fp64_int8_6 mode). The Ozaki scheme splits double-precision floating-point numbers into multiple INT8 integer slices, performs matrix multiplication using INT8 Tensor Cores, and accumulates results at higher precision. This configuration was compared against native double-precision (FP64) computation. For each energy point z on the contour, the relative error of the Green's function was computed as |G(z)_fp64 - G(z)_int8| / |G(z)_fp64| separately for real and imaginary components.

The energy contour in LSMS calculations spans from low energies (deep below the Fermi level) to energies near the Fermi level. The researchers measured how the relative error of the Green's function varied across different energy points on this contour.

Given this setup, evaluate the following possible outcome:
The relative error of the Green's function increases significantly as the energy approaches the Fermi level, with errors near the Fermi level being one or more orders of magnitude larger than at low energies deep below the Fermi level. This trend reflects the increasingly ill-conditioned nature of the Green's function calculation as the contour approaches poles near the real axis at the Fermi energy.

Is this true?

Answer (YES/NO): YES